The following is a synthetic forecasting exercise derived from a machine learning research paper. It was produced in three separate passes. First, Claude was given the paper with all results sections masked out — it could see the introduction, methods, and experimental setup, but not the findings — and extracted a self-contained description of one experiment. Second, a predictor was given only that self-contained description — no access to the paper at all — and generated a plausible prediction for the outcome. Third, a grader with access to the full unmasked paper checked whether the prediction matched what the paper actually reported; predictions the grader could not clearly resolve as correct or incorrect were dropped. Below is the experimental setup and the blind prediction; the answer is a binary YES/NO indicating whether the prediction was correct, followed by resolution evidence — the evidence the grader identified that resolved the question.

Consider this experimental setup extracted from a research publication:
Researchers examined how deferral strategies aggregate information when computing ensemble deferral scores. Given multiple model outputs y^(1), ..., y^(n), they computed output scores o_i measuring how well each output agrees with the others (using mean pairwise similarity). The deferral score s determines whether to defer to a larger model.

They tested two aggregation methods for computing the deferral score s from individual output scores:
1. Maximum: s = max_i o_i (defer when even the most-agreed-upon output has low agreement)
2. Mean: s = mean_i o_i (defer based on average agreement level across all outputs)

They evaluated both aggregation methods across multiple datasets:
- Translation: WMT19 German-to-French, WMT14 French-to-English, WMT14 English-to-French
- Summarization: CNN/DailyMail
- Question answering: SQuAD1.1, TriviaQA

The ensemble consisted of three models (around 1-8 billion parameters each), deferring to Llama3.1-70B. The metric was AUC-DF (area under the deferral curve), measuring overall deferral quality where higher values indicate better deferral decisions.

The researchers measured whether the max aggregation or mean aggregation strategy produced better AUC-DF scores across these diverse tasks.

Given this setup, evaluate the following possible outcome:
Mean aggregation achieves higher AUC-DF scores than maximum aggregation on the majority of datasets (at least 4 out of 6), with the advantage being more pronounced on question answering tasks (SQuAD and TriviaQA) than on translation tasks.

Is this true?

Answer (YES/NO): NO